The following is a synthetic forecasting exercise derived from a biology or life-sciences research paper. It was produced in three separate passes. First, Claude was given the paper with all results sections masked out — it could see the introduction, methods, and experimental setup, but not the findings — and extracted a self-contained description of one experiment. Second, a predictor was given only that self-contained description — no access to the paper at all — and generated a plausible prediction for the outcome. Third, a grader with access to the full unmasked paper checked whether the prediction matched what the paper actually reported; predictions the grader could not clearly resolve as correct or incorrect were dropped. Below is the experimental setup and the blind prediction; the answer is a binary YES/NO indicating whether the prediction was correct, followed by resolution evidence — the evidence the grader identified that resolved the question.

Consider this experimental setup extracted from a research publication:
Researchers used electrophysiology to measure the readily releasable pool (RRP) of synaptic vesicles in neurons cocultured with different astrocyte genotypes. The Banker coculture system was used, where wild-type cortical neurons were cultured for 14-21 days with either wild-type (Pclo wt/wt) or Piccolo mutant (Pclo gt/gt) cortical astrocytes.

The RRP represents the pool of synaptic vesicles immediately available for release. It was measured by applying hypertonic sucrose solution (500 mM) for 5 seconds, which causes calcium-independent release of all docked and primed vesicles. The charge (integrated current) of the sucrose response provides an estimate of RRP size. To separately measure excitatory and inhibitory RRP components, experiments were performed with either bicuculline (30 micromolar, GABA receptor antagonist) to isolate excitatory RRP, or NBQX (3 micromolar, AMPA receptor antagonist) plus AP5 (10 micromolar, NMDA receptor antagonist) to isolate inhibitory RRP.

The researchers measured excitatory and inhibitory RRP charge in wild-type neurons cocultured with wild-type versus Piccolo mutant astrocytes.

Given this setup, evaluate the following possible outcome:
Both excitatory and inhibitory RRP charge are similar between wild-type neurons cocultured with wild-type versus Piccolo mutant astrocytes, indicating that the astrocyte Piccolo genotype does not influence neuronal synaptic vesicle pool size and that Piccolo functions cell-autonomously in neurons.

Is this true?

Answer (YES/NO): NO